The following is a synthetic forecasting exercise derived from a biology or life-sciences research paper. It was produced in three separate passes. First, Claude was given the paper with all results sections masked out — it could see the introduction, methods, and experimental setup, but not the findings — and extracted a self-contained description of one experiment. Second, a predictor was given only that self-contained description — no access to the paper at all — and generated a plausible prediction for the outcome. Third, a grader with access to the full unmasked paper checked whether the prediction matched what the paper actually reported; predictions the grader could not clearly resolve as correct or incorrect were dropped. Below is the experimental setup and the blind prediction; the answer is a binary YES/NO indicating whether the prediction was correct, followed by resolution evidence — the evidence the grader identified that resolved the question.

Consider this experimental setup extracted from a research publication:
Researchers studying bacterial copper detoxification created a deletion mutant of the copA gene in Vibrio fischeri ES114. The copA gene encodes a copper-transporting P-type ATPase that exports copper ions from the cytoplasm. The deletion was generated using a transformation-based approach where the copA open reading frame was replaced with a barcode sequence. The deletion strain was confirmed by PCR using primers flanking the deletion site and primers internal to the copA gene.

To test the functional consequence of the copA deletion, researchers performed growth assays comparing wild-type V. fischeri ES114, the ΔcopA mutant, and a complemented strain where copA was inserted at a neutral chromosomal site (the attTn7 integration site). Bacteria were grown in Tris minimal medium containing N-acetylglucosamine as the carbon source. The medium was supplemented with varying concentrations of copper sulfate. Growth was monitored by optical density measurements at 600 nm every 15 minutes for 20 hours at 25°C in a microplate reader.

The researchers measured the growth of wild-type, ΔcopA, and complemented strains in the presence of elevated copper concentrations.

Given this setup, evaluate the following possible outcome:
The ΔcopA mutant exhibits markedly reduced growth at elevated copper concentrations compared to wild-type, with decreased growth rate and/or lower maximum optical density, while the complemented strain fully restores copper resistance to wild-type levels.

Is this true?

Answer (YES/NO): YES